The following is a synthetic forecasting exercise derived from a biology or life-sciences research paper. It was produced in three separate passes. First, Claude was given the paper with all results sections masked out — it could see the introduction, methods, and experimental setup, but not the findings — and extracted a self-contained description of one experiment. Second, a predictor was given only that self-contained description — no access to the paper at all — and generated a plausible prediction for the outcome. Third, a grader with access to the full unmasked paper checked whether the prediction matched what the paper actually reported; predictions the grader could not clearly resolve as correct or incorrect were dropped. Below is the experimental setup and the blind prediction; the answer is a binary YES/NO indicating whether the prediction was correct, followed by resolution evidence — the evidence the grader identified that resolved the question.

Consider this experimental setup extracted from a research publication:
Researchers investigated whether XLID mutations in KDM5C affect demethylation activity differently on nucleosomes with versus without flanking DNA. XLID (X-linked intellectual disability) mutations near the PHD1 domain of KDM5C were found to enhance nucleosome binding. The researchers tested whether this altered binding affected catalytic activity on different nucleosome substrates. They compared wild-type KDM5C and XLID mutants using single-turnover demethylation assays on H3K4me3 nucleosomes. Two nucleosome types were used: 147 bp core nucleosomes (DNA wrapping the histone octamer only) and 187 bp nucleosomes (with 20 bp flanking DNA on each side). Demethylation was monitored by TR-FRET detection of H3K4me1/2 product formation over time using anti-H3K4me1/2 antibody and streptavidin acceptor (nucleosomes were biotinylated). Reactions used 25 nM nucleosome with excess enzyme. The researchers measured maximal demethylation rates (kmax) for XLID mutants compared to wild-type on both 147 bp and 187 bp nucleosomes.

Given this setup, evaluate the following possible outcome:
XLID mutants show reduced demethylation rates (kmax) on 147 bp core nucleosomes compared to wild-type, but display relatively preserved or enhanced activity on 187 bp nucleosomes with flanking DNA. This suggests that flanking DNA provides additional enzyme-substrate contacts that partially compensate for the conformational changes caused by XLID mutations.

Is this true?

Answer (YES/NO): NO